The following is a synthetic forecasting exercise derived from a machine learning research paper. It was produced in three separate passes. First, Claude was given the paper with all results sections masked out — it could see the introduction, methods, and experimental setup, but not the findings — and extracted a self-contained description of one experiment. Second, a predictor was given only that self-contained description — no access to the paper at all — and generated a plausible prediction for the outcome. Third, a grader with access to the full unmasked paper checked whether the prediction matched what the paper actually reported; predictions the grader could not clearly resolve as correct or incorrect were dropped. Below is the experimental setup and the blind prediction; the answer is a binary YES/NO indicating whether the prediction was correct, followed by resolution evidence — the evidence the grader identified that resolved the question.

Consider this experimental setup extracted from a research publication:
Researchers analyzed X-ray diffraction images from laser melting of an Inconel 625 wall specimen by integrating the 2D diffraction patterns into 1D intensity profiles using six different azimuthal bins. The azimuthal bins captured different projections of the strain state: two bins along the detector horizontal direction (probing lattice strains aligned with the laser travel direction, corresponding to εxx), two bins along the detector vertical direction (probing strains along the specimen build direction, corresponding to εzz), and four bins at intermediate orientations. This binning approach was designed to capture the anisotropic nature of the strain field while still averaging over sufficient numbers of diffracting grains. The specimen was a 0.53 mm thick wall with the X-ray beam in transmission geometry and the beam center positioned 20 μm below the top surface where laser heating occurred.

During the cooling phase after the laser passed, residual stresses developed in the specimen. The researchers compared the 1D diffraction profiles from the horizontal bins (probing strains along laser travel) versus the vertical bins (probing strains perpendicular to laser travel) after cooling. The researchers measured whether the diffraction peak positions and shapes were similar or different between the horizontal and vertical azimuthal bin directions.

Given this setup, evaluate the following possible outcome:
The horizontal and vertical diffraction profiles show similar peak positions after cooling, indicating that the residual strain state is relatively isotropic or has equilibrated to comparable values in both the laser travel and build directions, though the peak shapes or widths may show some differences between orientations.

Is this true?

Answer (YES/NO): NO